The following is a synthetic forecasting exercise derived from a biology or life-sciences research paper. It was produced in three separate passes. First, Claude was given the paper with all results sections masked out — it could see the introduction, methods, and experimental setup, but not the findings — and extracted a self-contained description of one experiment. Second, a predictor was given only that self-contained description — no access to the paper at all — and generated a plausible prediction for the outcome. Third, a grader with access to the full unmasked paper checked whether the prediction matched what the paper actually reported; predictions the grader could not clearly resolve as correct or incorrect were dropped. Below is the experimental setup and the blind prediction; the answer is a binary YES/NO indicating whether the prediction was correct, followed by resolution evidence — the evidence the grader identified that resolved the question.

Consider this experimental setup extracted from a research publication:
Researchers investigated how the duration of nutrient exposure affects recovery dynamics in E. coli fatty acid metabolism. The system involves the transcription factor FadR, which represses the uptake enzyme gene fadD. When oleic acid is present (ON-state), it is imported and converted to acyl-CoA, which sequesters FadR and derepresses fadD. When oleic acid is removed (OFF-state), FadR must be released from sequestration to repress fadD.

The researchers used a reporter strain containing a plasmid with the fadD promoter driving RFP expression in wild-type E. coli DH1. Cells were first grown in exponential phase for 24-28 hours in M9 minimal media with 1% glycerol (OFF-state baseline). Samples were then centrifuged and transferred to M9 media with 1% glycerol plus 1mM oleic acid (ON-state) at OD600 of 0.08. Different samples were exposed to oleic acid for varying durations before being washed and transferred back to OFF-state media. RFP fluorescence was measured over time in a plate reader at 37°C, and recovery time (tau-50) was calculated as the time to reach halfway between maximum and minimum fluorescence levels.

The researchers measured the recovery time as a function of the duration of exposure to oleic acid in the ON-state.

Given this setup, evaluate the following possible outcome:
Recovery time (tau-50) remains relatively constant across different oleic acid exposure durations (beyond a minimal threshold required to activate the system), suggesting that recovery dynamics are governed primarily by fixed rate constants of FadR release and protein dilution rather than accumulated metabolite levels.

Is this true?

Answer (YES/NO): NO